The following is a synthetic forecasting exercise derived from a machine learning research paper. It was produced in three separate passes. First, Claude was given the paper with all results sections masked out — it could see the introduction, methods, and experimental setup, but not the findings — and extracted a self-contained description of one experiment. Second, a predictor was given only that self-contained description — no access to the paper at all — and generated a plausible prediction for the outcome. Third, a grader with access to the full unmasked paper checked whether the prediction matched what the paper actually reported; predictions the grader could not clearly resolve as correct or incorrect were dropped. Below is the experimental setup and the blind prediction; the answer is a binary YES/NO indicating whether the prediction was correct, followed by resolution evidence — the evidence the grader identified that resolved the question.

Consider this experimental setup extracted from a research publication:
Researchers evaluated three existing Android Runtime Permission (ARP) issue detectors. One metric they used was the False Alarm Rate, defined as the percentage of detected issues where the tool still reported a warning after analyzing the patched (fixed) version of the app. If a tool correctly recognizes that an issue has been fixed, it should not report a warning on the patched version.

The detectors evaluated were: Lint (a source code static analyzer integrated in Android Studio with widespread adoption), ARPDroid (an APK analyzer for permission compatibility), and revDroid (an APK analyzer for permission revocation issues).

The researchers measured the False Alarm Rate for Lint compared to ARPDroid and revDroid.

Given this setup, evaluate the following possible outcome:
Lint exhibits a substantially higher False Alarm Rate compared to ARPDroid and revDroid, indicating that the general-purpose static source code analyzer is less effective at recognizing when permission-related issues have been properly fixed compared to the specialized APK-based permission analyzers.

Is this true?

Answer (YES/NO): NO